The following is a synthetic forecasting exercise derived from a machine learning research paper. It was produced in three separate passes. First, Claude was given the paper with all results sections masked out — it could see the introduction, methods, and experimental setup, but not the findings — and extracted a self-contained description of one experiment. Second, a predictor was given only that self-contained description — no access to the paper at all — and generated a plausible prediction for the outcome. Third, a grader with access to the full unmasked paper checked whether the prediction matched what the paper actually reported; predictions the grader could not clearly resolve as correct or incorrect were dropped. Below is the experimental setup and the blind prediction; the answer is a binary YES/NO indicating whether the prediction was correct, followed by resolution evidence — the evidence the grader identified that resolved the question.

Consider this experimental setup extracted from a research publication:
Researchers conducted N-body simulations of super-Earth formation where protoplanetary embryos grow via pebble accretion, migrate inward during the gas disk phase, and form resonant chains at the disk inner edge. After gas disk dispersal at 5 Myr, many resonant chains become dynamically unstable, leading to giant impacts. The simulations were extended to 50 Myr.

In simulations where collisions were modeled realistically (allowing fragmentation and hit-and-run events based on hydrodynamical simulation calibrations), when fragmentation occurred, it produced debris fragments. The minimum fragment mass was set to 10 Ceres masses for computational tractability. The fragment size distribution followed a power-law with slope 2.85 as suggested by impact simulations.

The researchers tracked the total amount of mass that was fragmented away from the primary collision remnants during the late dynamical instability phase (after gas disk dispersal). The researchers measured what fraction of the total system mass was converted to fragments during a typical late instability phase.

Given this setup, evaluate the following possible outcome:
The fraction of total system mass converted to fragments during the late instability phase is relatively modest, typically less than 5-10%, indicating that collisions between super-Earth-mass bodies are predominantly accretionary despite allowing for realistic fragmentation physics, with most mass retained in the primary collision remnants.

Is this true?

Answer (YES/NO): NO